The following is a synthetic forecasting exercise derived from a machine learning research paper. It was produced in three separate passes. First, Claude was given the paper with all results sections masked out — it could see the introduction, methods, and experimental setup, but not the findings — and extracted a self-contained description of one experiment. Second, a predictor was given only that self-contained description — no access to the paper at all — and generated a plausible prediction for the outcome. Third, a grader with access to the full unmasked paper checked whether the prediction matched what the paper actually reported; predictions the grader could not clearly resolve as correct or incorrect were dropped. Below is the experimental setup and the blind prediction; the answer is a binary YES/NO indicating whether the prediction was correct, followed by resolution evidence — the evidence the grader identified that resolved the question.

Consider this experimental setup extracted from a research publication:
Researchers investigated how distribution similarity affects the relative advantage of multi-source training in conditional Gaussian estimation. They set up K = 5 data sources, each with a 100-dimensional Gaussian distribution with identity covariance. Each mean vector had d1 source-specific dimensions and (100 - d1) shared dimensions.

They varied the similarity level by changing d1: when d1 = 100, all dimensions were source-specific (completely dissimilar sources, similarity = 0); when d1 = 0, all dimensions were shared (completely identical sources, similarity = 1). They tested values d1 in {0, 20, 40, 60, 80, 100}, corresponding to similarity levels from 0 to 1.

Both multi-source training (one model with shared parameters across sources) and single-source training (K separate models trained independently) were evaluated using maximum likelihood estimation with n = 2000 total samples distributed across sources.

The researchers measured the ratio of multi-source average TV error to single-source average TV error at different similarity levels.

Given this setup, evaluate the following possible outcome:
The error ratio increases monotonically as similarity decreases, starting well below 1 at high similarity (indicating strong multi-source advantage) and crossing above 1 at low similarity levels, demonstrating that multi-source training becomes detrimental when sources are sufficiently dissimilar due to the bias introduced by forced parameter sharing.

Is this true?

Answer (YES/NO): NO